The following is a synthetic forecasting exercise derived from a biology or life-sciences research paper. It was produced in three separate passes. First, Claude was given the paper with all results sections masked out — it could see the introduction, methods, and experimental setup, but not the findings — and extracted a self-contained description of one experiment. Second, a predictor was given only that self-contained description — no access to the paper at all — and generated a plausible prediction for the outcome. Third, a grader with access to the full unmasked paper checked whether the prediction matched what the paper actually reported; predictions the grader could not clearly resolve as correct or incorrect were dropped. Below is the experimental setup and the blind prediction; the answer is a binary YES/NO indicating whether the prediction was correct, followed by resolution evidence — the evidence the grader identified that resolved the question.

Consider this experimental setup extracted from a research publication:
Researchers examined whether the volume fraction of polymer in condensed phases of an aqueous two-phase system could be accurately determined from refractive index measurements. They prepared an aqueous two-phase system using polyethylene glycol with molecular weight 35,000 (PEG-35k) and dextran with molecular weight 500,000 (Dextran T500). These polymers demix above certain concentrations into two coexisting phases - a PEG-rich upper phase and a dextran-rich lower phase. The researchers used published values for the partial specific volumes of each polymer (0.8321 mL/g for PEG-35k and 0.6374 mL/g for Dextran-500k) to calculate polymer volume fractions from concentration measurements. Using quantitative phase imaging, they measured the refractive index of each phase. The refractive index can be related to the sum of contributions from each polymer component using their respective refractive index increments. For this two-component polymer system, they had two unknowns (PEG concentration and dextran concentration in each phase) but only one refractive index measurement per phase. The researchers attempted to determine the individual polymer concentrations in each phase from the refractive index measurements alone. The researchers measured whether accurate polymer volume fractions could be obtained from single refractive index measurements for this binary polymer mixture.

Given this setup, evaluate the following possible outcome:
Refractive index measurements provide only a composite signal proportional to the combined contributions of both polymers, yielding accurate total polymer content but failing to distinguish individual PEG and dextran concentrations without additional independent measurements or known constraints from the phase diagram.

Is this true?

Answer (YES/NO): YES